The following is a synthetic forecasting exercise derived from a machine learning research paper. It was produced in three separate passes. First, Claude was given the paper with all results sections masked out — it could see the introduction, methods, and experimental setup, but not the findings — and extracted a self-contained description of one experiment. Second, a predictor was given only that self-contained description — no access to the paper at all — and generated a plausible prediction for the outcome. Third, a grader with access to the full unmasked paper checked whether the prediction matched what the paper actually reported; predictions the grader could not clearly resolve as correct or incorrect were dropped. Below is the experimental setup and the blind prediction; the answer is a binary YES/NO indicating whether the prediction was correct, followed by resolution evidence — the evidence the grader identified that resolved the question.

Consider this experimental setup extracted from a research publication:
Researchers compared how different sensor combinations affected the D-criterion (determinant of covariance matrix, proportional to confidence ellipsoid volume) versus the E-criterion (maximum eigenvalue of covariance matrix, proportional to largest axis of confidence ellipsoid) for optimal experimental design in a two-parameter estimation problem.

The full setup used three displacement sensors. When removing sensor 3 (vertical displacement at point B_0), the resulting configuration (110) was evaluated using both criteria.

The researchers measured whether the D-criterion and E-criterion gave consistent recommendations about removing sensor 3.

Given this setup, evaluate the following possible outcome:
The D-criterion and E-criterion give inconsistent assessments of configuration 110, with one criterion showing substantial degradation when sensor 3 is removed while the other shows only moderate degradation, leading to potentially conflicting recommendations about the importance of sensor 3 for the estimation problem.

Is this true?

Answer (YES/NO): NO